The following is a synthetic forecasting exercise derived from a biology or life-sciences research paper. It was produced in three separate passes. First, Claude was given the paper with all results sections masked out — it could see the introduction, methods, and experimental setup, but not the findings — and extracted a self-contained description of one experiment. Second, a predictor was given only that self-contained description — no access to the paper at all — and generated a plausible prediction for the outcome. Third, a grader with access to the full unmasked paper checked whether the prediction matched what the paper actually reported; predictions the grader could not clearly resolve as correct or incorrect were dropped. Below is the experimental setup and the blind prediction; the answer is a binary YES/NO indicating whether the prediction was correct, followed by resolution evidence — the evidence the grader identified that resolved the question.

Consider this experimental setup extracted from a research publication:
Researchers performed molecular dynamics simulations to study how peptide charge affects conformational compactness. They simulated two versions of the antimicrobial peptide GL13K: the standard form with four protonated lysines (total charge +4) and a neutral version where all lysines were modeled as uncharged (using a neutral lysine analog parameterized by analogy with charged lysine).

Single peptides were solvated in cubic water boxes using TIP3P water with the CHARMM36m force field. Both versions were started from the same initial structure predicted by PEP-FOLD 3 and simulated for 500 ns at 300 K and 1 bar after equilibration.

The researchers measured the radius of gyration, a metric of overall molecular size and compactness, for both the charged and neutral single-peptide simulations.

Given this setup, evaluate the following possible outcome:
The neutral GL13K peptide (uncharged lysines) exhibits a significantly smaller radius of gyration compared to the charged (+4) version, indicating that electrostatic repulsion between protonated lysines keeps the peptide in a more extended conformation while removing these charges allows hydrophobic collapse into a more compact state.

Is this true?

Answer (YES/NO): YES